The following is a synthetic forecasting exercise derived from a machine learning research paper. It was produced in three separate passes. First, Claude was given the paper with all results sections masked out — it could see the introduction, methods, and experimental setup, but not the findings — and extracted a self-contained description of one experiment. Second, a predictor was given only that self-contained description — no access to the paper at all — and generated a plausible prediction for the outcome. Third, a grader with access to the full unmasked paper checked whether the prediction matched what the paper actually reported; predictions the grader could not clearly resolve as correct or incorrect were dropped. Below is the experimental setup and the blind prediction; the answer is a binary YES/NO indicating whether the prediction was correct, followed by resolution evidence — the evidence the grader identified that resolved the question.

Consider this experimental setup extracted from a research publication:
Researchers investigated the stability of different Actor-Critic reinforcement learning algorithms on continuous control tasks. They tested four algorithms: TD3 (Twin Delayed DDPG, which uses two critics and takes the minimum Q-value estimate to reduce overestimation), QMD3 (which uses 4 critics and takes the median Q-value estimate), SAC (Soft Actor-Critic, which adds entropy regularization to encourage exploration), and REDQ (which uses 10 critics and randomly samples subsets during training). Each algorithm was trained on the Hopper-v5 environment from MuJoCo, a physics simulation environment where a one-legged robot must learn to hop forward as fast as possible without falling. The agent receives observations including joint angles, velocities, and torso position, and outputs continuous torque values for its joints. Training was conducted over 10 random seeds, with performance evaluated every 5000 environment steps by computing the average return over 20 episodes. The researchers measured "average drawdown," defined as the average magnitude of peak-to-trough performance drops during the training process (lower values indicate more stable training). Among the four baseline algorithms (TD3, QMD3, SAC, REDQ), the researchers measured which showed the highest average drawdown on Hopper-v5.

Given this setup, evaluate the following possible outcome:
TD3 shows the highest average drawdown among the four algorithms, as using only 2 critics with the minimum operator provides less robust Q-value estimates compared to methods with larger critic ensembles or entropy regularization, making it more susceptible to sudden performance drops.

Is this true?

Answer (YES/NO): NO